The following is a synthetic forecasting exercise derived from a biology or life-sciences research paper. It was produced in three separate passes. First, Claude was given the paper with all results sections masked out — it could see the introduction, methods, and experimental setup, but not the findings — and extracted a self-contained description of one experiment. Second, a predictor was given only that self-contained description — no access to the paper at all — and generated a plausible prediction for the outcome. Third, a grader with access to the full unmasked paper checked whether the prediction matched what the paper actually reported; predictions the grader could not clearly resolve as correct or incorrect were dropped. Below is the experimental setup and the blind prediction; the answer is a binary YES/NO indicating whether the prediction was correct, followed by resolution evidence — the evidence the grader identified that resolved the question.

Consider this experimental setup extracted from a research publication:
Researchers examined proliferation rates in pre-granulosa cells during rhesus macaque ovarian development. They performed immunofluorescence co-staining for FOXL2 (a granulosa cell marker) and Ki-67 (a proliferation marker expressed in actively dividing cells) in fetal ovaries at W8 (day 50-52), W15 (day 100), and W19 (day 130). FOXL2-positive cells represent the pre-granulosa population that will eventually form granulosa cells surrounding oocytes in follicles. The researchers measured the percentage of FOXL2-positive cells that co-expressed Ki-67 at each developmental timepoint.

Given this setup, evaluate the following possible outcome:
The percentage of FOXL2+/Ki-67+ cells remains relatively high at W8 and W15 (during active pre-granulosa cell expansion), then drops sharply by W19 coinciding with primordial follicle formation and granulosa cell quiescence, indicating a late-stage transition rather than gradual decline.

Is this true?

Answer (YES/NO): NO